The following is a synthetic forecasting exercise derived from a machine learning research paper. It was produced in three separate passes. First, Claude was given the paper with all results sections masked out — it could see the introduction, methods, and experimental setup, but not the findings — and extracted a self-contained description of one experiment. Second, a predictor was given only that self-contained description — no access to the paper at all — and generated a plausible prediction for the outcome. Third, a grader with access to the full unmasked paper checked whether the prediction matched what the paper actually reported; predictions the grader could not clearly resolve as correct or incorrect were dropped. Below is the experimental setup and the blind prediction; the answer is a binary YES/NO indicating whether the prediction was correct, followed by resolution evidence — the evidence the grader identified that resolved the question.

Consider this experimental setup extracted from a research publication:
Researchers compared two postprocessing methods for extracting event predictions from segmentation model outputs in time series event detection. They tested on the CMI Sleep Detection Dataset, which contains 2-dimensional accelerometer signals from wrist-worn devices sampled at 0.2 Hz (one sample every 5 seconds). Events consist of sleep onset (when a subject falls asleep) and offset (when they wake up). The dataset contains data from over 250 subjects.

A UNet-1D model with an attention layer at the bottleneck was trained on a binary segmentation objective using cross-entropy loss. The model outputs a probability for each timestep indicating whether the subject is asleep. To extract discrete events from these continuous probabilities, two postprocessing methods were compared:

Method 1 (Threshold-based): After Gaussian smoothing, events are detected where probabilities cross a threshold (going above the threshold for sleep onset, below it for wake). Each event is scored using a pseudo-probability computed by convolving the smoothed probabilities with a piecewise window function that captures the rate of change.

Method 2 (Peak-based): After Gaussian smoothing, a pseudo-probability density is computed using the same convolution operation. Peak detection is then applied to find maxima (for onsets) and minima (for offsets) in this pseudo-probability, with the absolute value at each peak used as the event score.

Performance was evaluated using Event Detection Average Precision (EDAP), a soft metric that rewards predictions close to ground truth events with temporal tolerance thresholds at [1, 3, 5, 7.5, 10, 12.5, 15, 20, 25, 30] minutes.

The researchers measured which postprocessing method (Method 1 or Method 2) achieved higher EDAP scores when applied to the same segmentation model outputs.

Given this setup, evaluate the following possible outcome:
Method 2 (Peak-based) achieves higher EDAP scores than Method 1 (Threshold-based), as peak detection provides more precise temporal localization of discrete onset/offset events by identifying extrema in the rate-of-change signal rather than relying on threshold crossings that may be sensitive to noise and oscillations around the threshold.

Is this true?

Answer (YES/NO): YES